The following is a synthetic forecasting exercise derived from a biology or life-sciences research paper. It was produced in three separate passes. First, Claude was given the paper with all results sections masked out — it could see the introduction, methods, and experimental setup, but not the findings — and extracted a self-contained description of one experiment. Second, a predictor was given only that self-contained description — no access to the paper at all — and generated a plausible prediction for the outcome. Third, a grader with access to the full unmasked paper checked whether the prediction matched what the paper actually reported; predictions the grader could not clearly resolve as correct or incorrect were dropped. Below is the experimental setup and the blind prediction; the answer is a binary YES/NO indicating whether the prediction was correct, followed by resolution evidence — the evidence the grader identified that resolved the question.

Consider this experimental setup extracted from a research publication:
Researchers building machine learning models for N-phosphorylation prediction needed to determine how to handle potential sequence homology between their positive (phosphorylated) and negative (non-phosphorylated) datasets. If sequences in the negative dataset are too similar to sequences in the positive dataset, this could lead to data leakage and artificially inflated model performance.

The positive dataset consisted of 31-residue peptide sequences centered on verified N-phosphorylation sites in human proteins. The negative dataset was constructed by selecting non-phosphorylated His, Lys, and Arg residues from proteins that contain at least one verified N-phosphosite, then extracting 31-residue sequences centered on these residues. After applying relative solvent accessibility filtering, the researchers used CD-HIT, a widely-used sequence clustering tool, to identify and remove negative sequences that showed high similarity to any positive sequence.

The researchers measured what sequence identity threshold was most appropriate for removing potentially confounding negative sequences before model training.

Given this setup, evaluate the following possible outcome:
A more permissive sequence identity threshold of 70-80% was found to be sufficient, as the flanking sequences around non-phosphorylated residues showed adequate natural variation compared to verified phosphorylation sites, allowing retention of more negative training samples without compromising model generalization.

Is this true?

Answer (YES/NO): NO